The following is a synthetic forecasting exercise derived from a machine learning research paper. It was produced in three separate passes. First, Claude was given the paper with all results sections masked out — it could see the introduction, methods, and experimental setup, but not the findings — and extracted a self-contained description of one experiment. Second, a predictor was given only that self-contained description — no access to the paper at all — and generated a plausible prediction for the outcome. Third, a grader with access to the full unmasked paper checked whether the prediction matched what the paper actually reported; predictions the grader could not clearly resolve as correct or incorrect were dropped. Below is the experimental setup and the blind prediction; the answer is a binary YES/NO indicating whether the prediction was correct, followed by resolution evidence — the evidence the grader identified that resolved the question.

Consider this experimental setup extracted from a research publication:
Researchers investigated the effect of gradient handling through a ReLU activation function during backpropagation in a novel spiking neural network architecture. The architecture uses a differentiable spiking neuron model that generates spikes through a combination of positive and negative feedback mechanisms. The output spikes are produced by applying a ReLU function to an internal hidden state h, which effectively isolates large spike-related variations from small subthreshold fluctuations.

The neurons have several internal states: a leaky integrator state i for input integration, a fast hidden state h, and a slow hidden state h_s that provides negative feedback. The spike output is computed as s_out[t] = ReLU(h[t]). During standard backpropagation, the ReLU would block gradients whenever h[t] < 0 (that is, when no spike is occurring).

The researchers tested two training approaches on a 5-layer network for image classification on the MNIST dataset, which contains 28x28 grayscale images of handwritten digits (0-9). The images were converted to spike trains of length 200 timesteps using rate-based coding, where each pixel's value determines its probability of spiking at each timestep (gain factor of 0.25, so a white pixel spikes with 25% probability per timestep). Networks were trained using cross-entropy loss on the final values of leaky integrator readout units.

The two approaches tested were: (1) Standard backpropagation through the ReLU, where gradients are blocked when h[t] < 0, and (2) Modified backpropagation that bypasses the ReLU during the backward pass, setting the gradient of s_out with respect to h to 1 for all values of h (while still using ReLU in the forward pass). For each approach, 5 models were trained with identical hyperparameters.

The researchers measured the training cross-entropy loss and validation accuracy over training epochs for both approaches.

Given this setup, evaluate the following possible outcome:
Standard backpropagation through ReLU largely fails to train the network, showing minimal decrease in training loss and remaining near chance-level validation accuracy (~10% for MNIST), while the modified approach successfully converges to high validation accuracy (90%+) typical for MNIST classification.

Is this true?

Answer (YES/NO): YES